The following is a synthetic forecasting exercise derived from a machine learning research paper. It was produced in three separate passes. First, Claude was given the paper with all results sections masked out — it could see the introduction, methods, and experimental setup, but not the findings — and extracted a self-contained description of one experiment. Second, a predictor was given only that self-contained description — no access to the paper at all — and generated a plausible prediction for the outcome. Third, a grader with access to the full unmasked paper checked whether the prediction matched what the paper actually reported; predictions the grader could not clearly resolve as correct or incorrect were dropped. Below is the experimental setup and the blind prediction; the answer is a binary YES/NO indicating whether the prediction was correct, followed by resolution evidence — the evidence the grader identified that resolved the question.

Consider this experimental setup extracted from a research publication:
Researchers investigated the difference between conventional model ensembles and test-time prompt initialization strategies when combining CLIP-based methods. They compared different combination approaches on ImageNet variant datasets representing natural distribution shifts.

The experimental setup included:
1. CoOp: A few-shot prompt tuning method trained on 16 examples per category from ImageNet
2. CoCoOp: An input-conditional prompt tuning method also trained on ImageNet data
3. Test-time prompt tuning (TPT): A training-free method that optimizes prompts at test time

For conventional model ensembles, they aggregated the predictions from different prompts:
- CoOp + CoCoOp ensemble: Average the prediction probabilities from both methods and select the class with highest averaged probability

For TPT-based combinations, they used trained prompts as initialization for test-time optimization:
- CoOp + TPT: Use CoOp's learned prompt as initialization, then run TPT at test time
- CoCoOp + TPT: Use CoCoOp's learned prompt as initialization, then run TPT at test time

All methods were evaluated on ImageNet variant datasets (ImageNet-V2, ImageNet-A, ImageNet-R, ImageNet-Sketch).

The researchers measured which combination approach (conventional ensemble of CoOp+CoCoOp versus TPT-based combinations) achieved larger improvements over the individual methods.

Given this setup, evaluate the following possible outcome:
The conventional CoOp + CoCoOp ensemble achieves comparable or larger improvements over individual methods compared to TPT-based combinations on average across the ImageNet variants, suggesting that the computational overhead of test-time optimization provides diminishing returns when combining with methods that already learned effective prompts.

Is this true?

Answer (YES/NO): NO